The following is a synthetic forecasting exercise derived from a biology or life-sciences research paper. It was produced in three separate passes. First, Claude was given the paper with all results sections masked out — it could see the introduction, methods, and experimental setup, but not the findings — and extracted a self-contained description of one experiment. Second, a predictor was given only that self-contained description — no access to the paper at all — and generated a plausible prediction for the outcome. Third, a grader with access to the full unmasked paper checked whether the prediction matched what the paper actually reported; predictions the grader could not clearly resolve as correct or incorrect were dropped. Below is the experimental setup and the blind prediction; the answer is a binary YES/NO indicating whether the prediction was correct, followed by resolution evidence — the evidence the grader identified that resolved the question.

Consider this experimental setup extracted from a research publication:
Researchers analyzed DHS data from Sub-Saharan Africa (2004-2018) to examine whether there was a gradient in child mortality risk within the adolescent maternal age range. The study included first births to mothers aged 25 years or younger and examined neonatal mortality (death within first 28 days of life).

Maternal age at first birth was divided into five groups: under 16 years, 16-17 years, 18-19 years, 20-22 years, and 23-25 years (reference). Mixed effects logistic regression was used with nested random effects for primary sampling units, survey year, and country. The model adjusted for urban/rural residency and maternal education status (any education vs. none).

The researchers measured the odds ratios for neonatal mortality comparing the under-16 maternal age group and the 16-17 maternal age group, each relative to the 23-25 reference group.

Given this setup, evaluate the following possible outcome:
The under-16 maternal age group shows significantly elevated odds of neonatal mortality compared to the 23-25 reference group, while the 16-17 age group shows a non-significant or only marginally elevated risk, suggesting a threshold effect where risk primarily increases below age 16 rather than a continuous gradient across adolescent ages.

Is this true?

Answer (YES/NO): NO